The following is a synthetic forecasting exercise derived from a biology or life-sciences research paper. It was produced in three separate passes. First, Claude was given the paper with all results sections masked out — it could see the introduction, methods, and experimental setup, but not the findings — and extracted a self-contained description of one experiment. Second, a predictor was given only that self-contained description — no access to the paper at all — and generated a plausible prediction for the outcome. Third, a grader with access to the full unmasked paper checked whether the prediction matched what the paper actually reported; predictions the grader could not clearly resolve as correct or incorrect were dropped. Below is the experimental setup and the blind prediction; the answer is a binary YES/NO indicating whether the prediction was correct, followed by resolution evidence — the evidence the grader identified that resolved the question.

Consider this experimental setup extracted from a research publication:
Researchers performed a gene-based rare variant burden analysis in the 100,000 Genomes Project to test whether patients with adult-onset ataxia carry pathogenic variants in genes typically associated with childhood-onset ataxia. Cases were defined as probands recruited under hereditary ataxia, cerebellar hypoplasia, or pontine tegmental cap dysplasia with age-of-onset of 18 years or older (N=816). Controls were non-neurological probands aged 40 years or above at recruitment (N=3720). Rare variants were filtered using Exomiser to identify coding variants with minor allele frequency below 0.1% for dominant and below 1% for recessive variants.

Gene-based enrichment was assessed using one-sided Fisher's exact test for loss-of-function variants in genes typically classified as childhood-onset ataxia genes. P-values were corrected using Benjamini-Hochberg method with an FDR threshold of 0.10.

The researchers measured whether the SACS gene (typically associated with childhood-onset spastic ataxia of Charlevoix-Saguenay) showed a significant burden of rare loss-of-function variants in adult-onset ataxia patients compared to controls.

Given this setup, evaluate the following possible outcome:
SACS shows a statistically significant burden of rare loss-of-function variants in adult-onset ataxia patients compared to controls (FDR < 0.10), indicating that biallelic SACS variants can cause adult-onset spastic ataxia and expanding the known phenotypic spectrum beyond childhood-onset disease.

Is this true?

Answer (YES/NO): YES